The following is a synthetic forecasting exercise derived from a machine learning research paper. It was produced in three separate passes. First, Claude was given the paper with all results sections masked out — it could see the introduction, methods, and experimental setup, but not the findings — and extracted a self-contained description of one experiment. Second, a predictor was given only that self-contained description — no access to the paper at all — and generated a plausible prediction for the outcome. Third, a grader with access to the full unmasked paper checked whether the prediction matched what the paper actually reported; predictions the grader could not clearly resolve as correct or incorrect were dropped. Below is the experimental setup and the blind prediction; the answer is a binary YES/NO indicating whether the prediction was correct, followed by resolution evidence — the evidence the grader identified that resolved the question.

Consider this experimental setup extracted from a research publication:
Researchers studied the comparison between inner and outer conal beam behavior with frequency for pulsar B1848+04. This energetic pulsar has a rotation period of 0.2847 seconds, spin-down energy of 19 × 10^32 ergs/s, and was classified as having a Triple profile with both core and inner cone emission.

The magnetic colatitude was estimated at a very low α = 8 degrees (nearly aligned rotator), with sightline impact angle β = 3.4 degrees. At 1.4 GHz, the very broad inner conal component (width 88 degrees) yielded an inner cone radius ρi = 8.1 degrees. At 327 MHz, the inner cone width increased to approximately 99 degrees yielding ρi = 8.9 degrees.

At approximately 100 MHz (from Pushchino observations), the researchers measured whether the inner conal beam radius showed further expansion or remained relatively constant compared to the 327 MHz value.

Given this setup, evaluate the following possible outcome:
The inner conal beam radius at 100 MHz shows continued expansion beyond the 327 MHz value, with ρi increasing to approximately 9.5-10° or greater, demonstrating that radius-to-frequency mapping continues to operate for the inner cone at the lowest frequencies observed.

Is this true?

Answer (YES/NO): NO